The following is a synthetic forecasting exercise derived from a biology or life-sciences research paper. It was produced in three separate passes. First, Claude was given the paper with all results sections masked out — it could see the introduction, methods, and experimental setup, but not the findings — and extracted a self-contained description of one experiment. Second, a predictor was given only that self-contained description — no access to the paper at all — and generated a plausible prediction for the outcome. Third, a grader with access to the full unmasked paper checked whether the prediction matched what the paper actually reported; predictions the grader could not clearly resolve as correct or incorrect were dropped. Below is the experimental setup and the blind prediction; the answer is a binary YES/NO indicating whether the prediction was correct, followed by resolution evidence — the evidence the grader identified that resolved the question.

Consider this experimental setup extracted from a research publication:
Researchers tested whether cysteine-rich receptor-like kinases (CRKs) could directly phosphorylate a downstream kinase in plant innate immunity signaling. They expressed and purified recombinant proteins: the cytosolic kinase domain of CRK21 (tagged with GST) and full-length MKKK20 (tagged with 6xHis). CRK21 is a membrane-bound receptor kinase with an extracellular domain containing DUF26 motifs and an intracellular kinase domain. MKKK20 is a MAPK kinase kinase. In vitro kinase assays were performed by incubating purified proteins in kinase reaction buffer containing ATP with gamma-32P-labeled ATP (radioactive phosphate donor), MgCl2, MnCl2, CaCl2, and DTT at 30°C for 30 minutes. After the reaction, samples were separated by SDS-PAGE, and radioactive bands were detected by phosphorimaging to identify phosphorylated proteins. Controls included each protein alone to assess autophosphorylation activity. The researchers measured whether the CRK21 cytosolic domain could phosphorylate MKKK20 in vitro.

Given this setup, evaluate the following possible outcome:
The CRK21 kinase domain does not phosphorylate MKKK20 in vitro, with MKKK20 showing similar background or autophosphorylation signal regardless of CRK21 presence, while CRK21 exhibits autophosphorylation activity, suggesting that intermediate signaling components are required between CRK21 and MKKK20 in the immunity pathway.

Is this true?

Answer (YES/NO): NO